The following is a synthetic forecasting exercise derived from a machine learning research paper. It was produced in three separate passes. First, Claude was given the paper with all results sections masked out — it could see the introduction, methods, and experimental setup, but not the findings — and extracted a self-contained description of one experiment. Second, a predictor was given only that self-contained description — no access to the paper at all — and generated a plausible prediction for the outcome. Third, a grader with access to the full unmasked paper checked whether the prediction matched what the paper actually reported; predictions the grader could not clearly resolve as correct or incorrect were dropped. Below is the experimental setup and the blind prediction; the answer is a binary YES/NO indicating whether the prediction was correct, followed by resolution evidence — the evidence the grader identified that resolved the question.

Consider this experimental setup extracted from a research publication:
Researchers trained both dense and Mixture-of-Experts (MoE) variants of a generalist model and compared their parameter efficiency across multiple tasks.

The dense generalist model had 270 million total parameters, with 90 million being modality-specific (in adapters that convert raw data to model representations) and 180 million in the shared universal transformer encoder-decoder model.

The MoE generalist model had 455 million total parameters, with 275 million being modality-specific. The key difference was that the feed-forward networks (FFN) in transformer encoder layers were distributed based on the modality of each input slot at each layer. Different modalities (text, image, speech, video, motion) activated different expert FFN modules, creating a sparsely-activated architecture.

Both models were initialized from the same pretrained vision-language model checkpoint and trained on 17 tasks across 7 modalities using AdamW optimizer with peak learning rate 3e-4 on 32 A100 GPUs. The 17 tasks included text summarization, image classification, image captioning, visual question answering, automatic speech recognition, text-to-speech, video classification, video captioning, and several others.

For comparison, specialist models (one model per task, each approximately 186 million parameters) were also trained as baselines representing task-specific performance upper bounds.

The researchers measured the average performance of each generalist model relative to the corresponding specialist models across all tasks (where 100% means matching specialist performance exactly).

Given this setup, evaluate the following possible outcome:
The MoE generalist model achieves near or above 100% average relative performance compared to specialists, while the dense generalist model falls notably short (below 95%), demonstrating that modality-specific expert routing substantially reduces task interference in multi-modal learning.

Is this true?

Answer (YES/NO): NO